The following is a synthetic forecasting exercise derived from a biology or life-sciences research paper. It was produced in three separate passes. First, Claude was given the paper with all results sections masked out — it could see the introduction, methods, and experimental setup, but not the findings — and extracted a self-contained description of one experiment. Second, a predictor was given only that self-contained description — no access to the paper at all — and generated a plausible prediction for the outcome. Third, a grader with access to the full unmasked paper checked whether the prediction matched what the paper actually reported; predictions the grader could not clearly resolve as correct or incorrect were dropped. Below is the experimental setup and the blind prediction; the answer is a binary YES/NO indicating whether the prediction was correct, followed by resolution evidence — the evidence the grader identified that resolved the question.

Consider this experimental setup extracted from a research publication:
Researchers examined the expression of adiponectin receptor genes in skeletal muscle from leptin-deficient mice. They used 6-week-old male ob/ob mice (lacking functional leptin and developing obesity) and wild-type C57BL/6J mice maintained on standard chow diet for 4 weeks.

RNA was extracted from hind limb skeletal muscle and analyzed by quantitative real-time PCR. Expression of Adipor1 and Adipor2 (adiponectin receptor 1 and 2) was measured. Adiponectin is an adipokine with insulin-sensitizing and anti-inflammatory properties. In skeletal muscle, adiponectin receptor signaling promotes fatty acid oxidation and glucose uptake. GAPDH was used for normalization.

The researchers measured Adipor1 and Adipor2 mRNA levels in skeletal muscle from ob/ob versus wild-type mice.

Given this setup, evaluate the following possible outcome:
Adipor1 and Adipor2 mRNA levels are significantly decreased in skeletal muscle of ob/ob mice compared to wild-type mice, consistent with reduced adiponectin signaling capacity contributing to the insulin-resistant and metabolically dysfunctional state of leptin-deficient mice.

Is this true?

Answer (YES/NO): NO